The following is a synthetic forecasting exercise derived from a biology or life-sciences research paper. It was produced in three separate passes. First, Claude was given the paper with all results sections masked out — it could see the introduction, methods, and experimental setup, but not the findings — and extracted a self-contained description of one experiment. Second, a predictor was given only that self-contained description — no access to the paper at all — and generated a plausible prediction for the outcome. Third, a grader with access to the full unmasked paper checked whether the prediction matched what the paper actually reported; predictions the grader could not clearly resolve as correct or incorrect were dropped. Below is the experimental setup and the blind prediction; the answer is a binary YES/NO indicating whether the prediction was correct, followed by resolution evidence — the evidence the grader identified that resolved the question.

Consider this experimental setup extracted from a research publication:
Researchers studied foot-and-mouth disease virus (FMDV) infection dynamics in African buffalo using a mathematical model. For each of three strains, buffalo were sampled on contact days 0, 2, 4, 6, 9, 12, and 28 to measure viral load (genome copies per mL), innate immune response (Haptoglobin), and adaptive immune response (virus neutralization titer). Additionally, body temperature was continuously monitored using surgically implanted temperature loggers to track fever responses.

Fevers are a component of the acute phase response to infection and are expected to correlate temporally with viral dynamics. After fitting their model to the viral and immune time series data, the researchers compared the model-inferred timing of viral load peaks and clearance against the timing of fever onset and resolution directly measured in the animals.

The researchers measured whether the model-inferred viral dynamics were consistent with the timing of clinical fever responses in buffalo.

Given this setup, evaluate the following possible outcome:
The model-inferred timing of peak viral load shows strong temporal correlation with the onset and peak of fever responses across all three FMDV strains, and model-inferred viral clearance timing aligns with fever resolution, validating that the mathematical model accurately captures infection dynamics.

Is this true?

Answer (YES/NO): YES